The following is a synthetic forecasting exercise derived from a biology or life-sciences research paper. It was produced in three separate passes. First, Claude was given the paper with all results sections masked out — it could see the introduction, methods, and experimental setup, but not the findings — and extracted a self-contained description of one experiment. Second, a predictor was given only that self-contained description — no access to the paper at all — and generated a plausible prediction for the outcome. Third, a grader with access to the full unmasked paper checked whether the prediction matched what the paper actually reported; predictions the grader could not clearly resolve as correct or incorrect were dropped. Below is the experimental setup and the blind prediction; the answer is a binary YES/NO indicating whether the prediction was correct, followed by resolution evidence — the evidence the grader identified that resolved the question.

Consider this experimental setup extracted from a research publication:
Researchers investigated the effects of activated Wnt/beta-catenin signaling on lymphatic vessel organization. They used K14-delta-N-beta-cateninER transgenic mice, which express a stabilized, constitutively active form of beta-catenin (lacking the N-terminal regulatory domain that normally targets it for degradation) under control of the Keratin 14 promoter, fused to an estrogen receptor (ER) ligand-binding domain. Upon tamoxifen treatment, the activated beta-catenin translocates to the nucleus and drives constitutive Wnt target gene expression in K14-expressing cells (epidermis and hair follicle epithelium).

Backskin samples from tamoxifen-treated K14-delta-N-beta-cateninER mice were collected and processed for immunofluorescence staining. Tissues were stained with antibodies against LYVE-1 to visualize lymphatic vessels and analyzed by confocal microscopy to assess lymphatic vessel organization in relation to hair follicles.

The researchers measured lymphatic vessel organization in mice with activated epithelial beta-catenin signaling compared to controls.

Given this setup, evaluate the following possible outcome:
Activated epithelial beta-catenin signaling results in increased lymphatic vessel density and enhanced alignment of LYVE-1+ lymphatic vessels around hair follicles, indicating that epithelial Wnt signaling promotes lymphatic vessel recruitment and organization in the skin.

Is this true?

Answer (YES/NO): NO